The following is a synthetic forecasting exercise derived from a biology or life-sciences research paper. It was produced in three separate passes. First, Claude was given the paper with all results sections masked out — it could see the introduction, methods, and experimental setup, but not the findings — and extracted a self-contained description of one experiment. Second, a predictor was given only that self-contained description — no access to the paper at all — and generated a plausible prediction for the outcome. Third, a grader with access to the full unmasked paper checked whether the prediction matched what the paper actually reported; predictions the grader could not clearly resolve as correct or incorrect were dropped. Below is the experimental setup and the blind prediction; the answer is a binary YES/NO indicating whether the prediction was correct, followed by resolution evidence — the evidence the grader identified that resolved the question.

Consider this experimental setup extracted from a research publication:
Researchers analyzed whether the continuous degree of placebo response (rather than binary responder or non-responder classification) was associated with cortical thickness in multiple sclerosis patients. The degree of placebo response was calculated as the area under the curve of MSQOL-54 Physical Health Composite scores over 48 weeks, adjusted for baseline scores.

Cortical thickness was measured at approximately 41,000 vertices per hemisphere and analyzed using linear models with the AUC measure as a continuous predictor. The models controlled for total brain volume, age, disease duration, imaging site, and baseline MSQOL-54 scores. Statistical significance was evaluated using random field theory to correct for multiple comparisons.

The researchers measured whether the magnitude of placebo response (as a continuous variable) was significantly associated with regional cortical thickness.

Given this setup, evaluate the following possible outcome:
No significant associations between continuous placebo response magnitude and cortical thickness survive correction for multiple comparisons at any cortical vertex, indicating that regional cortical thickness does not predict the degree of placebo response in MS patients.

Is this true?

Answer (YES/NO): NO